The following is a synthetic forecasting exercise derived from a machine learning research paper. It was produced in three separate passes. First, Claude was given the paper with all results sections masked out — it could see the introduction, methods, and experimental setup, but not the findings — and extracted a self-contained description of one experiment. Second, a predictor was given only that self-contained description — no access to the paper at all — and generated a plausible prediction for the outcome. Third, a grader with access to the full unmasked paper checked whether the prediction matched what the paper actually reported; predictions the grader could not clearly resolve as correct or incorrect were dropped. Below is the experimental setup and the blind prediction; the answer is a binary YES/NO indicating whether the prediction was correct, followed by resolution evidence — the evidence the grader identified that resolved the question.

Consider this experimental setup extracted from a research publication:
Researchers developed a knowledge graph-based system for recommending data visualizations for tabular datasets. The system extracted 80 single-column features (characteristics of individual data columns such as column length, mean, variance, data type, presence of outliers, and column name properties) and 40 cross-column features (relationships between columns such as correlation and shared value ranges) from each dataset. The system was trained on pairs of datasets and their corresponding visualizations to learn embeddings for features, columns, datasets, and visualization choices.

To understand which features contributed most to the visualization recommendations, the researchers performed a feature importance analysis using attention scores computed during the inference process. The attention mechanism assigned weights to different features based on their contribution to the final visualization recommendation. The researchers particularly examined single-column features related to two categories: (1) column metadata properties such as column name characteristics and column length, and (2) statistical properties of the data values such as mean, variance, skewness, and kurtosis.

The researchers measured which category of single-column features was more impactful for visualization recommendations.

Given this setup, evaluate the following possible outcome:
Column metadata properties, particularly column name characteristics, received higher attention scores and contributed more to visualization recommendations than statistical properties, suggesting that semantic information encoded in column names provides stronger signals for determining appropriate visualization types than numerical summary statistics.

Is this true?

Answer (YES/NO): NO